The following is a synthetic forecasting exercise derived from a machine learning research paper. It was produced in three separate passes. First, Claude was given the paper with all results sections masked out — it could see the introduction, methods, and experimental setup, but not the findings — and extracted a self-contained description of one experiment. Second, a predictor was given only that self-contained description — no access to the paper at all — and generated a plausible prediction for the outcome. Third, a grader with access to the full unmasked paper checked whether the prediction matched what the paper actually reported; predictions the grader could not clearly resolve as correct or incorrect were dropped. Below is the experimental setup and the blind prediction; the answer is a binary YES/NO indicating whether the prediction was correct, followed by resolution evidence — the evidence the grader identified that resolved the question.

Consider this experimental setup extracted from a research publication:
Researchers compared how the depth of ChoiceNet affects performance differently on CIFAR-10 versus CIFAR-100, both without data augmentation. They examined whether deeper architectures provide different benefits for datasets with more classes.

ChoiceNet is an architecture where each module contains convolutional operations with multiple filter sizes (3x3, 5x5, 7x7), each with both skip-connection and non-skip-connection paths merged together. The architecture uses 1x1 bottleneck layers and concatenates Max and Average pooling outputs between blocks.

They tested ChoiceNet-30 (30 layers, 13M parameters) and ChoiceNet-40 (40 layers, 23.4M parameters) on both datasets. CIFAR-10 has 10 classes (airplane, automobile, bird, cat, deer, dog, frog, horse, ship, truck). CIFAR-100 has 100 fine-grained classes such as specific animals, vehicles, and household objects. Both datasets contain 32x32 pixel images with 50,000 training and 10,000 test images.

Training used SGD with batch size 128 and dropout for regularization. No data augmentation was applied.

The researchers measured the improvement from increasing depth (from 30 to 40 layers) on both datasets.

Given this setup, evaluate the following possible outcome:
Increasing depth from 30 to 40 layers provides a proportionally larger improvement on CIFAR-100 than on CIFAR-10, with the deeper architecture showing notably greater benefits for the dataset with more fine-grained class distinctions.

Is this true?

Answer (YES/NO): NO